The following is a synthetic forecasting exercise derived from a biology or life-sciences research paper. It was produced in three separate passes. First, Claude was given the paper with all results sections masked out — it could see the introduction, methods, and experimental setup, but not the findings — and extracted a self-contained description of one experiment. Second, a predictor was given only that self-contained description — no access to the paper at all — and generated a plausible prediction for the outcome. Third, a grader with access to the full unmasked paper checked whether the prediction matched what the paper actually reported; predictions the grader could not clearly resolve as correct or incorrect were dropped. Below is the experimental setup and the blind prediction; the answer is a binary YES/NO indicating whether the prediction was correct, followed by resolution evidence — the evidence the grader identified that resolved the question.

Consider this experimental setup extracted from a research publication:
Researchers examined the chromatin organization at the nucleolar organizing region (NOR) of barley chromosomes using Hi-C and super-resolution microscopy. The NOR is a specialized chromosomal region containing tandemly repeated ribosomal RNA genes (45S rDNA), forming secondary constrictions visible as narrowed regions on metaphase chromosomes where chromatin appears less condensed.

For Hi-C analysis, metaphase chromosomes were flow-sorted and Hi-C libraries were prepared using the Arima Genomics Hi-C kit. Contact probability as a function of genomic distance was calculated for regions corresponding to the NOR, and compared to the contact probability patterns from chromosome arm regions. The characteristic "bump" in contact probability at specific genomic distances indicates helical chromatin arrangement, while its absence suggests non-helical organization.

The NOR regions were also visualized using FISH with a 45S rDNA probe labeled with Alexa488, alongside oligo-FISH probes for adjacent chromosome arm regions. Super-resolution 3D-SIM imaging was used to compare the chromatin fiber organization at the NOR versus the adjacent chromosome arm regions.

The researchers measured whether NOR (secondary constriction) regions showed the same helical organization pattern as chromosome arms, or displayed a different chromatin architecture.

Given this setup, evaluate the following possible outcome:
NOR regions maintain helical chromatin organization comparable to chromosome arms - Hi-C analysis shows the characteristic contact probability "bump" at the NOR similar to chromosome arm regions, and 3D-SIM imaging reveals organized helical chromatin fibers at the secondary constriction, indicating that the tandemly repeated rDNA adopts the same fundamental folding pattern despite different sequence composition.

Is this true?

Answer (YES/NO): NO